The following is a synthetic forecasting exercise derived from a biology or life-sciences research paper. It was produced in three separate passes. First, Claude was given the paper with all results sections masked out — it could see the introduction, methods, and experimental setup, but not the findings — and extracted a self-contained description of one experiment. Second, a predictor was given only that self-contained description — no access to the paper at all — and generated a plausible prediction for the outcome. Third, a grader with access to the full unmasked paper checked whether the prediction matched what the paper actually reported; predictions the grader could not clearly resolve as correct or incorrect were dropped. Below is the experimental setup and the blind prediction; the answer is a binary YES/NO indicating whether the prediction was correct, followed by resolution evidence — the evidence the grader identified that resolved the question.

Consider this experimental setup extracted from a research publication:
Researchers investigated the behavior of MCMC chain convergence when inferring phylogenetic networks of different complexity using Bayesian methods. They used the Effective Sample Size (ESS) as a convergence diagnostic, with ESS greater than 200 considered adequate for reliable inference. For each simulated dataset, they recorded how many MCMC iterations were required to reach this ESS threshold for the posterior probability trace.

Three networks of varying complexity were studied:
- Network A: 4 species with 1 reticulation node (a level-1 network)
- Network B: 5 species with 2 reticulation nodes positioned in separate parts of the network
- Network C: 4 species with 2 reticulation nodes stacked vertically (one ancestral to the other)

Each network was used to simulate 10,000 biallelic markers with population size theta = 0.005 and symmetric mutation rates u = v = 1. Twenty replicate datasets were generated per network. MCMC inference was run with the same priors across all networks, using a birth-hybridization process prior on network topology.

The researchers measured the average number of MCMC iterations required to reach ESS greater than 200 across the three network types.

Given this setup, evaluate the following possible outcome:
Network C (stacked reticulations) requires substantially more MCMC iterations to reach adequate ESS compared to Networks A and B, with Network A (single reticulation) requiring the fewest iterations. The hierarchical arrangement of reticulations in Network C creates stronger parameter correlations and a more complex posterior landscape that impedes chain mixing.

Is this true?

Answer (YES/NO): NO